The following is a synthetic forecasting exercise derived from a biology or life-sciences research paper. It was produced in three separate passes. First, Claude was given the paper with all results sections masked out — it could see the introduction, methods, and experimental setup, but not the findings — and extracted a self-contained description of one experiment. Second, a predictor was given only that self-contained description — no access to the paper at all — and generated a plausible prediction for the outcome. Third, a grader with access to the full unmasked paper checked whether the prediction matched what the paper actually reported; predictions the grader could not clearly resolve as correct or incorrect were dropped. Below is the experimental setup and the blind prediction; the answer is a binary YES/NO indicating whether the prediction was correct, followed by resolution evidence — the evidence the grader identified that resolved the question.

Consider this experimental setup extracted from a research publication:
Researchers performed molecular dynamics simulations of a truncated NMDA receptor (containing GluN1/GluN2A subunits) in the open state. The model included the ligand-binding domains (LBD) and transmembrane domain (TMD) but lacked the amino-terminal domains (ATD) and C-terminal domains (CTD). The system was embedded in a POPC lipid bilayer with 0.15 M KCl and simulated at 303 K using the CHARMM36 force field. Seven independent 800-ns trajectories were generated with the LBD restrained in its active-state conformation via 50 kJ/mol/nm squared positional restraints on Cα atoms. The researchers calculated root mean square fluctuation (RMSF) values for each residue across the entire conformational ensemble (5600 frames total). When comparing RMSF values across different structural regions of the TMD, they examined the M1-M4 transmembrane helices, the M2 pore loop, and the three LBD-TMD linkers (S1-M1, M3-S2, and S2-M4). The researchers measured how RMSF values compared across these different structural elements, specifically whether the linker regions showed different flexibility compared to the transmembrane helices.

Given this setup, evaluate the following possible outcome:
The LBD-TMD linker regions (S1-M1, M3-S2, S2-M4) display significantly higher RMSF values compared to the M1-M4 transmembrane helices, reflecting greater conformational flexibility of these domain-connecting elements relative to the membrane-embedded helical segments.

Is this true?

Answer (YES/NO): YES